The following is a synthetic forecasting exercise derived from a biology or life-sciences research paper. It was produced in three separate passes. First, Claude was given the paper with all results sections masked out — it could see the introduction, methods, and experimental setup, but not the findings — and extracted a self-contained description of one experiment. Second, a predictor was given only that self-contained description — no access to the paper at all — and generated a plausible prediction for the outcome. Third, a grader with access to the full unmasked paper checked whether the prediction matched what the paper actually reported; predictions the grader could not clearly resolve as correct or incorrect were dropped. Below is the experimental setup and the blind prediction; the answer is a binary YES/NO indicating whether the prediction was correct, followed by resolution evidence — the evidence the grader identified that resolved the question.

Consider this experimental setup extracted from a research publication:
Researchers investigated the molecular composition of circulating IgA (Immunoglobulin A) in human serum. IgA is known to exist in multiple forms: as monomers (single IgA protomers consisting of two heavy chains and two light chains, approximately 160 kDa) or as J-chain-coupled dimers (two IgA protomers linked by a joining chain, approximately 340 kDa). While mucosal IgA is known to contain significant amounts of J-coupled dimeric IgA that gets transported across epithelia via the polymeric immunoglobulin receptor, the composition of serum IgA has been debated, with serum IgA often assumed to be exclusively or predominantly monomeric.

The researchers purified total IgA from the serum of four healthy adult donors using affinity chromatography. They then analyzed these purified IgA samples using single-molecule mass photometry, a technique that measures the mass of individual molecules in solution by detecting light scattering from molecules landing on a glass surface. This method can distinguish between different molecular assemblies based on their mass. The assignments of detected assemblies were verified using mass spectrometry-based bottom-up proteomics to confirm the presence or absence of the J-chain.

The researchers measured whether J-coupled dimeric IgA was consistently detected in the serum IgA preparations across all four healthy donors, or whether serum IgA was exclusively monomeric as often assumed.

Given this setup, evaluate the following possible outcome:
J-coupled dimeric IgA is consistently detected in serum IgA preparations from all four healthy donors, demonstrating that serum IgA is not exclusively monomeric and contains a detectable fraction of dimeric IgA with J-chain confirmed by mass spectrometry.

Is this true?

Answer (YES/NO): YES